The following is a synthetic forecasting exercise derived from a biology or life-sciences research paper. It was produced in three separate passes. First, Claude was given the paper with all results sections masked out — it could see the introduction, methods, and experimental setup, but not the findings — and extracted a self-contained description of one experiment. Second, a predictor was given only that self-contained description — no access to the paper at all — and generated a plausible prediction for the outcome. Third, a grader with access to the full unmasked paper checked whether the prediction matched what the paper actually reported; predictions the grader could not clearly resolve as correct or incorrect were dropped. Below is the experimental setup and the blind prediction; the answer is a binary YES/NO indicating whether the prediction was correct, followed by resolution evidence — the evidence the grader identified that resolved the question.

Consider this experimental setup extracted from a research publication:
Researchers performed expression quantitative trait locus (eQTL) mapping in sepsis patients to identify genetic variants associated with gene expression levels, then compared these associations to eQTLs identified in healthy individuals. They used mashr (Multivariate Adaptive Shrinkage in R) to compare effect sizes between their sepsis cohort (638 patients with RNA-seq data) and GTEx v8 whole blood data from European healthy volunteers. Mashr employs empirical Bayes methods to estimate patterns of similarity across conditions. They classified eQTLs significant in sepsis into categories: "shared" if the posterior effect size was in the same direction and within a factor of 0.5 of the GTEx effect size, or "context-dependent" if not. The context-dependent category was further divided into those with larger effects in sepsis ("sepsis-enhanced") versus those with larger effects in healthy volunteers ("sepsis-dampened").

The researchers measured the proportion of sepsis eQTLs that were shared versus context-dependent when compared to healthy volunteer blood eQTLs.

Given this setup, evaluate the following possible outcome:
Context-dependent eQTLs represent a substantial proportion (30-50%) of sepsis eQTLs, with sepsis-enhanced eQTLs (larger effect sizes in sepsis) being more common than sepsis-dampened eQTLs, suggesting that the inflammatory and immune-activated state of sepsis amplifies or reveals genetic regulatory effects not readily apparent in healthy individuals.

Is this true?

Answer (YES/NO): NO